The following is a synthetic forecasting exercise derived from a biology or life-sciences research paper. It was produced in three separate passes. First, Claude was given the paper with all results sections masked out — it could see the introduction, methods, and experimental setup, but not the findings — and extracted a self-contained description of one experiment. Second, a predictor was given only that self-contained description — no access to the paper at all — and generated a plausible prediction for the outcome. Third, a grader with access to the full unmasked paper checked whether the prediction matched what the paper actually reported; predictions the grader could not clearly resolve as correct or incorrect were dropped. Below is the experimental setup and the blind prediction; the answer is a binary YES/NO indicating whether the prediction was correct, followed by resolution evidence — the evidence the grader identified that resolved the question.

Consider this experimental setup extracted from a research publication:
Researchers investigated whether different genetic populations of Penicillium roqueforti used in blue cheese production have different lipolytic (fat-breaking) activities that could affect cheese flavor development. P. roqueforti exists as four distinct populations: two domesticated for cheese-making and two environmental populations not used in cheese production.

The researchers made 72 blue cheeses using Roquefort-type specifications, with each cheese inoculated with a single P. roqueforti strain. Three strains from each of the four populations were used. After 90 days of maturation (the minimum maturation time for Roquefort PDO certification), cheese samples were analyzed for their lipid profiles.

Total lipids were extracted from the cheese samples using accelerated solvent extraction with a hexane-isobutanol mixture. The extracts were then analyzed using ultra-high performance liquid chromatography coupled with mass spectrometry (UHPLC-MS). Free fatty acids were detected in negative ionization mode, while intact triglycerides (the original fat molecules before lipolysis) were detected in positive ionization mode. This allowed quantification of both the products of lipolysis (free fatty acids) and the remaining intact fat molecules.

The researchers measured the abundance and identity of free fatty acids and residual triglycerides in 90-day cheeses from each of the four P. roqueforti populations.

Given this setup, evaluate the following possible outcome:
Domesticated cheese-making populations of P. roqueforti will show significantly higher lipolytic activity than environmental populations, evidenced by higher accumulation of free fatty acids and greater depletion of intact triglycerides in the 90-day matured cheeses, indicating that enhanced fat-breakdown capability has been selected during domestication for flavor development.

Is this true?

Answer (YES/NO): NO